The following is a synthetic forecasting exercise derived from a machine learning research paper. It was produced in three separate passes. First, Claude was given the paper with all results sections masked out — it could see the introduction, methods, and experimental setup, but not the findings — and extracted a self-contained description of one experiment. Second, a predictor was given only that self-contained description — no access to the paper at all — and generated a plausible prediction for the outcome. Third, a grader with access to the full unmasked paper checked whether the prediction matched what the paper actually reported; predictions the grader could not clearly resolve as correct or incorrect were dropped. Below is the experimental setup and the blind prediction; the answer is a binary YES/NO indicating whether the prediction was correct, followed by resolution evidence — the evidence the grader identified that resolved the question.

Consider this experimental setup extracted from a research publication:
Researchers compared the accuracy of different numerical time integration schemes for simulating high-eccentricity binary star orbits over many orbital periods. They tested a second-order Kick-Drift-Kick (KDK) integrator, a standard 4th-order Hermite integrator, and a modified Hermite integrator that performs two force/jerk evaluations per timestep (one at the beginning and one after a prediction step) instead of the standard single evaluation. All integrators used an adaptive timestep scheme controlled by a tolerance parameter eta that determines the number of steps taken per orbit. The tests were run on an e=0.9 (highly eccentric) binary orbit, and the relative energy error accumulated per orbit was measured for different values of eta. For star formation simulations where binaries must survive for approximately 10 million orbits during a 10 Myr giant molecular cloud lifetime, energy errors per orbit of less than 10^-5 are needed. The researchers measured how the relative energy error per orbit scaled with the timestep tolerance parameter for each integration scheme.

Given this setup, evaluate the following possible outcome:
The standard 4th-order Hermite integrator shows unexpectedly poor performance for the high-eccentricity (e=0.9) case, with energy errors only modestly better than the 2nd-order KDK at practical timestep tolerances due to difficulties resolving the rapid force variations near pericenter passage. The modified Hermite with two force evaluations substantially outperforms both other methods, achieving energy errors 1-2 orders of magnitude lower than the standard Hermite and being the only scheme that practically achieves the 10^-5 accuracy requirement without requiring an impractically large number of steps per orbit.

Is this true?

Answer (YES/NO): NO